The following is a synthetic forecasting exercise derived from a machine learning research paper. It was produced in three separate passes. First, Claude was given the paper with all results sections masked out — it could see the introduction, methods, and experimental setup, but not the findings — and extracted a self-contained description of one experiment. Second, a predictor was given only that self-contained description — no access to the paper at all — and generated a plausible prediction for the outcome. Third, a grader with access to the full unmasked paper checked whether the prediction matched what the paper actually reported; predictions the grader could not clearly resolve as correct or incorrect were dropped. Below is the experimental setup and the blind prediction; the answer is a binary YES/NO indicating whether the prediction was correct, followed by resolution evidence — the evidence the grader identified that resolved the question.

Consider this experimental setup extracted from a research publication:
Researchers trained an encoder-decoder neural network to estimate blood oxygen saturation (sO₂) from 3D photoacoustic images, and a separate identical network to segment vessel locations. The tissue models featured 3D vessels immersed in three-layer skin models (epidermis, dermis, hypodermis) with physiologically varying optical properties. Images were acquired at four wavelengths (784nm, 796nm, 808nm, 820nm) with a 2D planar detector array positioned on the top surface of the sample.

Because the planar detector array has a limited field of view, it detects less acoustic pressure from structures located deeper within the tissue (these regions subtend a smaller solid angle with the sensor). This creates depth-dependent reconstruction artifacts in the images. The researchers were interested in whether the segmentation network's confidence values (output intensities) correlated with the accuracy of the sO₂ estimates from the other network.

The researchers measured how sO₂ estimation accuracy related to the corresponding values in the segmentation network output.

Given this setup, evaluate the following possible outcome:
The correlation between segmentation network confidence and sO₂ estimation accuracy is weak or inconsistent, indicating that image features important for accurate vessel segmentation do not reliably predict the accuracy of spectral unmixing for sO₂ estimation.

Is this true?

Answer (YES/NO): NO